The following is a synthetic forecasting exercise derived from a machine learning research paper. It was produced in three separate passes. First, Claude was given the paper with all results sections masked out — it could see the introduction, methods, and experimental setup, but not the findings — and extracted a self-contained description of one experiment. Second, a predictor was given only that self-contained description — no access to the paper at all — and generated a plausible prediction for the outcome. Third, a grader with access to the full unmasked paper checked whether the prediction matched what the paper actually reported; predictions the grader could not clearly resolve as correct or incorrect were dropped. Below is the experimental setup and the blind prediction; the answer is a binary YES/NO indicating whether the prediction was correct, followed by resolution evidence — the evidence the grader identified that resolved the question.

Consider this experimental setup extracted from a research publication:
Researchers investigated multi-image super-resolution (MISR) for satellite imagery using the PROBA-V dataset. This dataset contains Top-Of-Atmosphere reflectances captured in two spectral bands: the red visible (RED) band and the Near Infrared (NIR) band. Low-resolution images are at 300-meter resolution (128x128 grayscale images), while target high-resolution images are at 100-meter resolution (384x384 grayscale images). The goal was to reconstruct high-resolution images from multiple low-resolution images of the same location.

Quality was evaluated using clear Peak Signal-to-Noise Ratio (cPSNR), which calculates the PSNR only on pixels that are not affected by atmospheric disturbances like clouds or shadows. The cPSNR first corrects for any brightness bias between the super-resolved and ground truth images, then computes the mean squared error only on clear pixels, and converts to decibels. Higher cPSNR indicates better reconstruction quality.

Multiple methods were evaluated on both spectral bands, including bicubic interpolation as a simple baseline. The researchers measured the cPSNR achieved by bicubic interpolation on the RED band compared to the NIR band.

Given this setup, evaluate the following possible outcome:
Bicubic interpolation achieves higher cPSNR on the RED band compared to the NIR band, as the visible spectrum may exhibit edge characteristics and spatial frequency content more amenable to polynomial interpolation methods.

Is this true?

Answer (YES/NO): YES